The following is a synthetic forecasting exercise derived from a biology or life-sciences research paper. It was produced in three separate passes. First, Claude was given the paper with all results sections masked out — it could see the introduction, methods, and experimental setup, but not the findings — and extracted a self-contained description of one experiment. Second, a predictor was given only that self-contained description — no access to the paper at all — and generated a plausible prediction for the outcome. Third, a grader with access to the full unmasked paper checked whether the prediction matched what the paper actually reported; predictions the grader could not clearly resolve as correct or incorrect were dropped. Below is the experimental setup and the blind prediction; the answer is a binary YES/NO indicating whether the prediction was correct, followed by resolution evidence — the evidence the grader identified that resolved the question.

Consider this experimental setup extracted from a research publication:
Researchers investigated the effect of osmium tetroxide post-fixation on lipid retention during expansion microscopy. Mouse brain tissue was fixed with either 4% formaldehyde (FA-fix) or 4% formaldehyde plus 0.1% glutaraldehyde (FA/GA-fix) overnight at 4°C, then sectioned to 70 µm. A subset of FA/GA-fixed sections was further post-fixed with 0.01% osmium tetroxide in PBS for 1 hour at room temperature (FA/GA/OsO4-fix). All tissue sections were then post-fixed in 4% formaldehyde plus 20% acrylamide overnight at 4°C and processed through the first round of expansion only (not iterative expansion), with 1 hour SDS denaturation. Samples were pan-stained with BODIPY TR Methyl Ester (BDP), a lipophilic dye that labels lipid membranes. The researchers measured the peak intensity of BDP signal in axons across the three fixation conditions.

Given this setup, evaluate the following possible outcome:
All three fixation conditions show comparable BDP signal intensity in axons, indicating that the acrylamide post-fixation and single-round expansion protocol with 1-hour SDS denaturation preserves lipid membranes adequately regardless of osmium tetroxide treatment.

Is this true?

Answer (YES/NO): NO